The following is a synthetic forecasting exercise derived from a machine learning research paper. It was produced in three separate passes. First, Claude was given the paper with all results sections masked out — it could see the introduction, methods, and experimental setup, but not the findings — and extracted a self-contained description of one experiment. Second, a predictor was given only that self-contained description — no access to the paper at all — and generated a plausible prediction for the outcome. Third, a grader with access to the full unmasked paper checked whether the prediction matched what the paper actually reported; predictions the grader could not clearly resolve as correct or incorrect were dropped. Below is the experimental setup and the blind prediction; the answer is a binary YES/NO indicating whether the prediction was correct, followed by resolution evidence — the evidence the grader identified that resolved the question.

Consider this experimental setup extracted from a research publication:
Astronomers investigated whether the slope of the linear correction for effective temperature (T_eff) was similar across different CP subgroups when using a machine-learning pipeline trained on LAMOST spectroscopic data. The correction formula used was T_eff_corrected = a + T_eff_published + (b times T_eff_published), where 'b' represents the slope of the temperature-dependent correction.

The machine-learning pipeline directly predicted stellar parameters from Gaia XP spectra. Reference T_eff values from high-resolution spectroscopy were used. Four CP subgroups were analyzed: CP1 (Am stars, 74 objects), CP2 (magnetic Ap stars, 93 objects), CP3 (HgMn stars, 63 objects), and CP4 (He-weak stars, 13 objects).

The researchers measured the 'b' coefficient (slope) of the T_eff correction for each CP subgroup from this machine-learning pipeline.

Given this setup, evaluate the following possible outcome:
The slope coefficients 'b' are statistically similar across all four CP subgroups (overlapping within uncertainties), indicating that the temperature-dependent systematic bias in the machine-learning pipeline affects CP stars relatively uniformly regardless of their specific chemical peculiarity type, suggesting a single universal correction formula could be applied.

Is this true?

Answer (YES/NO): NO